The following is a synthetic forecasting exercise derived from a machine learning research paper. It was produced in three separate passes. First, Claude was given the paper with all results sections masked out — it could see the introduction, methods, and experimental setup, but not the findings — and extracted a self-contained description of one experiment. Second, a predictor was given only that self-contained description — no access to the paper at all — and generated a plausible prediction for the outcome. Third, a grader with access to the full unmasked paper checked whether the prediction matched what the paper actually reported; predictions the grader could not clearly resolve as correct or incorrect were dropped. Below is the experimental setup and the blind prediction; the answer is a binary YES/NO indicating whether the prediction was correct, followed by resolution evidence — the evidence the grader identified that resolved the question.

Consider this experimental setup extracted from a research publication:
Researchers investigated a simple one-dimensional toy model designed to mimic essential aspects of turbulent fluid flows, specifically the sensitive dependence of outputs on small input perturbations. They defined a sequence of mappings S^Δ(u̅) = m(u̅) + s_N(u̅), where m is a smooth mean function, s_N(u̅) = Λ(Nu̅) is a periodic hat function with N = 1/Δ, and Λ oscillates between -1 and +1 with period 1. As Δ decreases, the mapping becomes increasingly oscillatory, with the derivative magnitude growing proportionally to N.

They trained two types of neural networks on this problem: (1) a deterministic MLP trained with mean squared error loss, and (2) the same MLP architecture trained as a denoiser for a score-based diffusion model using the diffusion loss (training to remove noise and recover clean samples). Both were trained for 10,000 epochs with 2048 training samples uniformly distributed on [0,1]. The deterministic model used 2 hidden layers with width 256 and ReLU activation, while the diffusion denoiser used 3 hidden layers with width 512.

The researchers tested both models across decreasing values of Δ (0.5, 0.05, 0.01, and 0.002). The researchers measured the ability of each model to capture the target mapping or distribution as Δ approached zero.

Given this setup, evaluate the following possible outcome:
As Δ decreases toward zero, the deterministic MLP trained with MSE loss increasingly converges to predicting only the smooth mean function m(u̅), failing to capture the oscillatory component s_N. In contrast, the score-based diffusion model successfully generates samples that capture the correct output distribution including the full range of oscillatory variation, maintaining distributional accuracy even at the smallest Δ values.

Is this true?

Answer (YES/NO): YES